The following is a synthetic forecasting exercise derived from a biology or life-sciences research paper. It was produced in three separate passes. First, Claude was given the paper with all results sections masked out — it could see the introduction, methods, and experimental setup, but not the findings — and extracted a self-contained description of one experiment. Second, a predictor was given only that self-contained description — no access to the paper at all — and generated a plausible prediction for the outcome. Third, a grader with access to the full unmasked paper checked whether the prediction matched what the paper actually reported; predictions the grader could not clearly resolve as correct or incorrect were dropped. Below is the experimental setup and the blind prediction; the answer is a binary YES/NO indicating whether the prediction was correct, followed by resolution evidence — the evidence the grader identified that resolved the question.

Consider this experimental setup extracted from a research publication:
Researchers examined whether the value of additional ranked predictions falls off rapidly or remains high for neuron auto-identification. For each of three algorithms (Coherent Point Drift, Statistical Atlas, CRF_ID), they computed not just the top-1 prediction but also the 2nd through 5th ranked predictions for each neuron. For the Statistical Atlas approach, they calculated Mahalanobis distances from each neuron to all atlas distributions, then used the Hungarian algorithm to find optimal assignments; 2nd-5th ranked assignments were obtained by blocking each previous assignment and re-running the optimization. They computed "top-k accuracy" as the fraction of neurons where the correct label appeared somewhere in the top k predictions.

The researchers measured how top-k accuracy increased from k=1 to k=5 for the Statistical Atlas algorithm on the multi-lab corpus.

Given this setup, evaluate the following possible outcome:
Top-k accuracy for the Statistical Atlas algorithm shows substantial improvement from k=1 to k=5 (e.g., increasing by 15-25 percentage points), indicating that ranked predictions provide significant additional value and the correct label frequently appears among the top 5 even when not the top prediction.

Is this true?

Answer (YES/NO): YES